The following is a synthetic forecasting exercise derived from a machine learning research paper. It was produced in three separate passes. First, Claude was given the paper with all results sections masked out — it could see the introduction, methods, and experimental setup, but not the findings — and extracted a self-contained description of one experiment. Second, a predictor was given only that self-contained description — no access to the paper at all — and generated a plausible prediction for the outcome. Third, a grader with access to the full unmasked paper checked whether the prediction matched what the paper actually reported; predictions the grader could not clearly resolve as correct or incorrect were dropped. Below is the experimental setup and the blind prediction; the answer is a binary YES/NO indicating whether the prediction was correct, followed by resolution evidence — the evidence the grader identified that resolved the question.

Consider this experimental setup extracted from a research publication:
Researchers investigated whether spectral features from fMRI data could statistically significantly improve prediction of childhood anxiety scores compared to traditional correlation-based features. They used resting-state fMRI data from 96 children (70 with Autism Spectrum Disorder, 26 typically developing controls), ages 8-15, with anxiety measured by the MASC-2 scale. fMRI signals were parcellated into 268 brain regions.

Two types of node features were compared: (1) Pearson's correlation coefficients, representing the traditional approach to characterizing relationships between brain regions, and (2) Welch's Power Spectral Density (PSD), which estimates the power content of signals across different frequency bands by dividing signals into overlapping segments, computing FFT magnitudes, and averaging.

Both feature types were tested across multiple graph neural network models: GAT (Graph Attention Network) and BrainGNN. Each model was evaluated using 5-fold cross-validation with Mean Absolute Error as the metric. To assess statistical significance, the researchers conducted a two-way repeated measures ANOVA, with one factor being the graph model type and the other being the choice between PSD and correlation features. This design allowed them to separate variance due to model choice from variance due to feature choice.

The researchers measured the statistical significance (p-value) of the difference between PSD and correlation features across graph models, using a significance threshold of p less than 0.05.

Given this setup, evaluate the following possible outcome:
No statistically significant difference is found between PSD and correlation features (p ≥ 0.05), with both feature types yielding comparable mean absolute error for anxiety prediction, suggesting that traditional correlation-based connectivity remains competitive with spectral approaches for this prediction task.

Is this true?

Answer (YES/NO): NO